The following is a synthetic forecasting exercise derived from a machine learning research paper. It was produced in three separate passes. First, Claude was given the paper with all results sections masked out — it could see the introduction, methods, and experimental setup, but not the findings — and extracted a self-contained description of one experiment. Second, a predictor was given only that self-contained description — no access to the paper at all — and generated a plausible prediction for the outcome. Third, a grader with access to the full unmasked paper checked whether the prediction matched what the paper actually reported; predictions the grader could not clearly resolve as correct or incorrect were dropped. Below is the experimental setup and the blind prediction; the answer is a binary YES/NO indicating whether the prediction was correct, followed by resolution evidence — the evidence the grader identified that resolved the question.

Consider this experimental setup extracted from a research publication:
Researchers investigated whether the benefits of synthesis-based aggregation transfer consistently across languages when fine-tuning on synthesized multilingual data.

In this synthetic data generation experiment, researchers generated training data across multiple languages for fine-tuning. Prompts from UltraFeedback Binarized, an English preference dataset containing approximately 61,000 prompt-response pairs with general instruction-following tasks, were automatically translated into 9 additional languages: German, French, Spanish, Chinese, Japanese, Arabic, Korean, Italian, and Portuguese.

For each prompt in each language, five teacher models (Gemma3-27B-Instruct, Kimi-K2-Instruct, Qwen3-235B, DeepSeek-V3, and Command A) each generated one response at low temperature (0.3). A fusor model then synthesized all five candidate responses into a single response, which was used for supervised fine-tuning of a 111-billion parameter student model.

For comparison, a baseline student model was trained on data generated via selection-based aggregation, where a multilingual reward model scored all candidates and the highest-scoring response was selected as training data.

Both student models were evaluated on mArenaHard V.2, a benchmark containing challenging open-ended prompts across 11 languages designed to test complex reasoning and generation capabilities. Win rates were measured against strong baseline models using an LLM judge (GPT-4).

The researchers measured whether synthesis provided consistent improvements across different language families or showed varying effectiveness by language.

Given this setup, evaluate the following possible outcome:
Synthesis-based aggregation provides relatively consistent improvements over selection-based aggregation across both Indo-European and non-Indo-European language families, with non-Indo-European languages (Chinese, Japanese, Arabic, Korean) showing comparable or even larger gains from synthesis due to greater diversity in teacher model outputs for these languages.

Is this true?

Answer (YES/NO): NO